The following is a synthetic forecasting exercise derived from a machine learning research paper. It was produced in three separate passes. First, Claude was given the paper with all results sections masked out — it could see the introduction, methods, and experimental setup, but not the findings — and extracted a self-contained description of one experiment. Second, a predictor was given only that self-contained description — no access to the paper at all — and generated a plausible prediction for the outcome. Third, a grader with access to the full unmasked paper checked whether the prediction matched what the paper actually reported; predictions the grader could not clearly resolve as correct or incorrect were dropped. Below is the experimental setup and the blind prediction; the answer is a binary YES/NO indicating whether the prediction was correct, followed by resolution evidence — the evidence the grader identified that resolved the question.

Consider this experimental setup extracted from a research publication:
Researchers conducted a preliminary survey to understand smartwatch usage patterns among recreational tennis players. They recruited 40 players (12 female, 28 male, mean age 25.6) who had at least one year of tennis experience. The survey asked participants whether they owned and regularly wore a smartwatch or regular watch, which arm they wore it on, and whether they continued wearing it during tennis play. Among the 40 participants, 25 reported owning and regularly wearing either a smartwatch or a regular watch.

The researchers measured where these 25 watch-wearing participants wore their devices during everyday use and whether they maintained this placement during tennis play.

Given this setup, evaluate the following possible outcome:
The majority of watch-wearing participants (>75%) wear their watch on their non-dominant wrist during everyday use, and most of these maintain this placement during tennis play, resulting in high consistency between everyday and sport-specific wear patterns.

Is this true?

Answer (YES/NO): YES